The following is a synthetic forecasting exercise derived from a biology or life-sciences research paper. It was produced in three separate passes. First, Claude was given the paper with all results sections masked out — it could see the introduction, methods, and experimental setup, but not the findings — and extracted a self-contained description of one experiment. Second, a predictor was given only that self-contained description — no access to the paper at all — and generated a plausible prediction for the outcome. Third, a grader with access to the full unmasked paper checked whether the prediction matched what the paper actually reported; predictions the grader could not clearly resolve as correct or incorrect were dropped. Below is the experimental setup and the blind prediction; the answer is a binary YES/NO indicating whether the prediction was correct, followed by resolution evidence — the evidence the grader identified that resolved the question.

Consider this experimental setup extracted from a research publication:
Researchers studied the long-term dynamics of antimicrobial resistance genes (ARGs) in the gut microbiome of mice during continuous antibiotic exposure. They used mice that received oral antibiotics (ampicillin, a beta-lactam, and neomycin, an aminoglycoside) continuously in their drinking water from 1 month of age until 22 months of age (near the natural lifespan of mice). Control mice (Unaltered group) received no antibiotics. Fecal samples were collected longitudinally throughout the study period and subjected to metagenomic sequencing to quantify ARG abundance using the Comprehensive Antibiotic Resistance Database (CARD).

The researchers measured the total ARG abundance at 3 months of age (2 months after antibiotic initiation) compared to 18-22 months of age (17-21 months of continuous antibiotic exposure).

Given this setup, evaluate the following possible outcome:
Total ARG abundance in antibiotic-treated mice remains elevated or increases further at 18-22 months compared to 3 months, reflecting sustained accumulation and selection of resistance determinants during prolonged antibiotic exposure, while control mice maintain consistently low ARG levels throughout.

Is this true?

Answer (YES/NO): NO